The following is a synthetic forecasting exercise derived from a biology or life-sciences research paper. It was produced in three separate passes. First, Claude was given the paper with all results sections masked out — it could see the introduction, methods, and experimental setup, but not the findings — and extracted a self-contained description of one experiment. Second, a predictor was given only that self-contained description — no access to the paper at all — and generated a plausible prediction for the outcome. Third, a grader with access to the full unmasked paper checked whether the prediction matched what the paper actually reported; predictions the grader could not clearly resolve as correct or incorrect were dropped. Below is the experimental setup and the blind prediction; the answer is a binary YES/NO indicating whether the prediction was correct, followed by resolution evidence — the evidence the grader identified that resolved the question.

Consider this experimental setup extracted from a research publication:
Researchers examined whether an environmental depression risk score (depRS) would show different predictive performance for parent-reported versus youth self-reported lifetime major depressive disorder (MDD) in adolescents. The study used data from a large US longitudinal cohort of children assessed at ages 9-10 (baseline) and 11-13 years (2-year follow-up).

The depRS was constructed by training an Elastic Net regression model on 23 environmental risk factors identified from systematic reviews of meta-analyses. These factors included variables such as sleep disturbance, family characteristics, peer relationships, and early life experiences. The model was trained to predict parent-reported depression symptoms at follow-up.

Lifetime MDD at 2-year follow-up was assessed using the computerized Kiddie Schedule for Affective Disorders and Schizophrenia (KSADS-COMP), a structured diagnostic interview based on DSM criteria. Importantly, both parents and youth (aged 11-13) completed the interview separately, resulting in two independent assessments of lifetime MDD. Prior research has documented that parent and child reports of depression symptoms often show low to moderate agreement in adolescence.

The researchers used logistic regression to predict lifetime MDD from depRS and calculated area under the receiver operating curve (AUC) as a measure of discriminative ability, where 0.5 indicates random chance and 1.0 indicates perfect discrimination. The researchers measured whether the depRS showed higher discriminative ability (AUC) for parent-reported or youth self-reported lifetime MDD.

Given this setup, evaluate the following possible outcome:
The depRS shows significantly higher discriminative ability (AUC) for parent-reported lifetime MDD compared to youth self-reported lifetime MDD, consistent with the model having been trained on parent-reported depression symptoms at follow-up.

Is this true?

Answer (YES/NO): NO